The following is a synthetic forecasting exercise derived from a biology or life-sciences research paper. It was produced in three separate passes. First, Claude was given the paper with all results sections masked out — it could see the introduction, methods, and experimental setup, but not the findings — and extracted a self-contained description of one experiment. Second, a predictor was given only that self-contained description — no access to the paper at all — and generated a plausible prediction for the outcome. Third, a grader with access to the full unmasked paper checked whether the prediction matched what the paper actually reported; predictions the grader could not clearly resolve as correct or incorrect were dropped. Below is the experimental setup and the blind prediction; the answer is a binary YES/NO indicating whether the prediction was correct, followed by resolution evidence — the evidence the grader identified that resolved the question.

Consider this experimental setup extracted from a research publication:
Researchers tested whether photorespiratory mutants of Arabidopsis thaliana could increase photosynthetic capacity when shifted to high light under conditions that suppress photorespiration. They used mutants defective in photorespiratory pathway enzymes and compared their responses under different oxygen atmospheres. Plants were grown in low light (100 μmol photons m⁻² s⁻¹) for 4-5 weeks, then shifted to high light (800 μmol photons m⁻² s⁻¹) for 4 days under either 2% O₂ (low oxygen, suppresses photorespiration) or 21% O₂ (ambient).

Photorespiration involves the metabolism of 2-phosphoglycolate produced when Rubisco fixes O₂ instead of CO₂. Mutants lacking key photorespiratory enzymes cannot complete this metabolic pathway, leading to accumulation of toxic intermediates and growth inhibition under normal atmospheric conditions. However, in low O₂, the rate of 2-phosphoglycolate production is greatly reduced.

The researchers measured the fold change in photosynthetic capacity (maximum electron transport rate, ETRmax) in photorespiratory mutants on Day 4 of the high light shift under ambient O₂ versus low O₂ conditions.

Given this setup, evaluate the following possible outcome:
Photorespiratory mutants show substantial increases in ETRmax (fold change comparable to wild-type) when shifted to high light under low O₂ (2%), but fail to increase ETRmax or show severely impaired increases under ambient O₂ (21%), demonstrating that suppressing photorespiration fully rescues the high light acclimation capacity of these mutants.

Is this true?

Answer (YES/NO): YES